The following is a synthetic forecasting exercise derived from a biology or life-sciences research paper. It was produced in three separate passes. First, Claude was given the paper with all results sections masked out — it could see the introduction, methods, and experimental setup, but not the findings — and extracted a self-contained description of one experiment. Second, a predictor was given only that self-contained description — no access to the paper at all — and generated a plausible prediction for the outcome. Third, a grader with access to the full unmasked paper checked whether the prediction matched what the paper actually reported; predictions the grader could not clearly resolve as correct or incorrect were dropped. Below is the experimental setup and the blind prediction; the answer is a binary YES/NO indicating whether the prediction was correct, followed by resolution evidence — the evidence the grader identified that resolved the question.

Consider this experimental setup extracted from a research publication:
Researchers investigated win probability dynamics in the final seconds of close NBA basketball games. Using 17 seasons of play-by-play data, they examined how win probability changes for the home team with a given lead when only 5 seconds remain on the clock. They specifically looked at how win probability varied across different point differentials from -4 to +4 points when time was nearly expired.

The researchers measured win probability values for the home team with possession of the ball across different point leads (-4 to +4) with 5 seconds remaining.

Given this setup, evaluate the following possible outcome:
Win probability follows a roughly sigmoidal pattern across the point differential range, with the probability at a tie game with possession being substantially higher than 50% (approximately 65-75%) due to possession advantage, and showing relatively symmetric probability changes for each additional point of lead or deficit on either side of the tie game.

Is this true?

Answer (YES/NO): NO